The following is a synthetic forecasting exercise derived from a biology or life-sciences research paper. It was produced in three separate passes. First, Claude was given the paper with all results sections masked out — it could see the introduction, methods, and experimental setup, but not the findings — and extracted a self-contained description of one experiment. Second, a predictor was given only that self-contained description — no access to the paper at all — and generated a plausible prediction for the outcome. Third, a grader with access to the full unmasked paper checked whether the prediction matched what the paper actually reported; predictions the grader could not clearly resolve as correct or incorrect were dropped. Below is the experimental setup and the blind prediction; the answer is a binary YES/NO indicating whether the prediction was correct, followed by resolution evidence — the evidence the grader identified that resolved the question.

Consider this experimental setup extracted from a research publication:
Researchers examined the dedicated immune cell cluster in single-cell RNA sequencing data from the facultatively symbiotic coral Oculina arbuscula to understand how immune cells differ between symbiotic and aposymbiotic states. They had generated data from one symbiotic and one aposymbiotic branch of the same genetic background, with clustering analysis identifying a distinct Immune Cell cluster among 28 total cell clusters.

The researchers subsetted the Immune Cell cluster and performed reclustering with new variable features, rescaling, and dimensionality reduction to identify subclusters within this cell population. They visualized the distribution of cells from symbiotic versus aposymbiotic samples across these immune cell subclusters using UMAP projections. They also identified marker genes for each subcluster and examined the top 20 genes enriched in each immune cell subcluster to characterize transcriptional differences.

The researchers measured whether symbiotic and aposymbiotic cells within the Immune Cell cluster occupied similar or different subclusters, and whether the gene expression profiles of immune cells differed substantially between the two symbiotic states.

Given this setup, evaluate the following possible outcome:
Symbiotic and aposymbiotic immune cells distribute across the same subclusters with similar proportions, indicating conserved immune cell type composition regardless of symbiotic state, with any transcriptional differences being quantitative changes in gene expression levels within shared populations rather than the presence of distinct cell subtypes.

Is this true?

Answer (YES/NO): NO